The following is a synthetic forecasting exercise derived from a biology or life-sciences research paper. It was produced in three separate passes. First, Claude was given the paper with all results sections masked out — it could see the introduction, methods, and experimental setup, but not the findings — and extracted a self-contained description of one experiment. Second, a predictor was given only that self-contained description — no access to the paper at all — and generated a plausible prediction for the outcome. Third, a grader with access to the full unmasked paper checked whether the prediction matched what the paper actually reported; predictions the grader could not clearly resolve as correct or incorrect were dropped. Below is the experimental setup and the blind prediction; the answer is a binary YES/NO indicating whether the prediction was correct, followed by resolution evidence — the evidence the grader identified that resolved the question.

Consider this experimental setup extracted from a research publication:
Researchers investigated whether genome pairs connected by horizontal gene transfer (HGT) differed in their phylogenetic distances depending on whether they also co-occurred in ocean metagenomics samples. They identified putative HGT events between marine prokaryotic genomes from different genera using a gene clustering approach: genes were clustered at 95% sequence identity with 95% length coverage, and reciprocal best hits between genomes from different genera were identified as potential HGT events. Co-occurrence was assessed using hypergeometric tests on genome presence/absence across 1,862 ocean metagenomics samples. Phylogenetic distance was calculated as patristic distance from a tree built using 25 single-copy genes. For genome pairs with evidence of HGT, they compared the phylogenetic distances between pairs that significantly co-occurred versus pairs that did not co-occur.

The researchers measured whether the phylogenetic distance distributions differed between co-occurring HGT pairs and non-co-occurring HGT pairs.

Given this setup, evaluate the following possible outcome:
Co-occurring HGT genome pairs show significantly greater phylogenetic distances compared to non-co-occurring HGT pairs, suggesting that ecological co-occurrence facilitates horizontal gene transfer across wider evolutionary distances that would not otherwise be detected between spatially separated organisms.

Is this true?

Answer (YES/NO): YES